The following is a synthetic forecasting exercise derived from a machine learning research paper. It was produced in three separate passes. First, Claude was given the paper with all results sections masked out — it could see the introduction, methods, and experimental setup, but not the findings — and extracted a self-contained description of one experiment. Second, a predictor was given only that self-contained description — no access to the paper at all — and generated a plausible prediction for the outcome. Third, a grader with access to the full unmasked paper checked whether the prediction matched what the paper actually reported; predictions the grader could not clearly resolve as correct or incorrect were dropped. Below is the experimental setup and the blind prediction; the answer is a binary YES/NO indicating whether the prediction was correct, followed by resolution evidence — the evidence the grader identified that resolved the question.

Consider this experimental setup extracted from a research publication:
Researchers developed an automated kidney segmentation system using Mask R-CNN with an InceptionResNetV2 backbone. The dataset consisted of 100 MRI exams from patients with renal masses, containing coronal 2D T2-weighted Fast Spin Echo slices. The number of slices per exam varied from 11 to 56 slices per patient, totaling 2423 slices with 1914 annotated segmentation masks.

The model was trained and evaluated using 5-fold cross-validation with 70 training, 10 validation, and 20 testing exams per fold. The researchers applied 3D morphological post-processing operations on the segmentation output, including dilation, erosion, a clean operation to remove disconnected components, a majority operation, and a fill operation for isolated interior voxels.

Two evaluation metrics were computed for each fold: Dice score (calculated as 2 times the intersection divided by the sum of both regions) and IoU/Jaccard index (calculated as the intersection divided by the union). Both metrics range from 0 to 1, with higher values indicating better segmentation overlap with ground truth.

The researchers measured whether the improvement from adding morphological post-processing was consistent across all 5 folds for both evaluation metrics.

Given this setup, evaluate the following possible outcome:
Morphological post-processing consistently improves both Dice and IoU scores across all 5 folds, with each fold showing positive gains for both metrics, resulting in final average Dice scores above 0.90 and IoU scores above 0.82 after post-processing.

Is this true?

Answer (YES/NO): NO